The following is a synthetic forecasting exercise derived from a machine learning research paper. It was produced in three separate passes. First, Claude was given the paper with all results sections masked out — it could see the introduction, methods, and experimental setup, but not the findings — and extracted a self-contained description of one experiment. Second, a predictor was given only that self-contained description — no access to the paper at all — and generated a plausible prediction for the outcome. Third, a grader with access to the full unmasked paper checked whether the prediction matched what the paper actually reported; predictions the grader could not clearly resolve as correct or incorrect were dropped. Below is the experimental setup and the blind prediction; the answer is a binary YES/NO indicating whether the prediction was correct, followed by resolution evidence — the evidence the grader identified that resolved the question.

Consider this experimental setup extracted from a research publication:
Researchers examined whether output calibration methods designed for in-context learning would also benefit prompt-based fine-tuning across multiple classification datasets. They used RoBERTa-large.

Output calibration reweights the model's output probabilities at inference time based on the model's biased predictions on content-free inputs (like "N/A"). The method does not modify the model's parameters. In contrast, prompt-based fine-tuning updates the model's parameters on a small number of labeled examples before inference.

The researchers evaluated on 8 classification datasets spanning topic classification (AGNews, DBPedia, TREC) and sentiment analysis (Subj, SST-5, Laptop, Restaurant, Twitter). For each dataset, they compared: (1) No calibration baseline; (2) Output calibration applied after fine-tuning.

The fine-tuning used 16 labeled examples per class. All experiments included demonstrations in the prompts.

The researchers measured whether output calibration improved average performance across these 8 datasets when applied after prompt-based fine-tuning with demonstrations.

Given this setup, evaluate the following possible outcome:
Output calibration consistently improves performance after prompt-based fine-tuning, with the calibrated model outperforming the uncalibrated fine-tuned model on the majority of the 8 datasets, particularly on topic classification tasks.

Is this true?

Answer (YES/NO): NO